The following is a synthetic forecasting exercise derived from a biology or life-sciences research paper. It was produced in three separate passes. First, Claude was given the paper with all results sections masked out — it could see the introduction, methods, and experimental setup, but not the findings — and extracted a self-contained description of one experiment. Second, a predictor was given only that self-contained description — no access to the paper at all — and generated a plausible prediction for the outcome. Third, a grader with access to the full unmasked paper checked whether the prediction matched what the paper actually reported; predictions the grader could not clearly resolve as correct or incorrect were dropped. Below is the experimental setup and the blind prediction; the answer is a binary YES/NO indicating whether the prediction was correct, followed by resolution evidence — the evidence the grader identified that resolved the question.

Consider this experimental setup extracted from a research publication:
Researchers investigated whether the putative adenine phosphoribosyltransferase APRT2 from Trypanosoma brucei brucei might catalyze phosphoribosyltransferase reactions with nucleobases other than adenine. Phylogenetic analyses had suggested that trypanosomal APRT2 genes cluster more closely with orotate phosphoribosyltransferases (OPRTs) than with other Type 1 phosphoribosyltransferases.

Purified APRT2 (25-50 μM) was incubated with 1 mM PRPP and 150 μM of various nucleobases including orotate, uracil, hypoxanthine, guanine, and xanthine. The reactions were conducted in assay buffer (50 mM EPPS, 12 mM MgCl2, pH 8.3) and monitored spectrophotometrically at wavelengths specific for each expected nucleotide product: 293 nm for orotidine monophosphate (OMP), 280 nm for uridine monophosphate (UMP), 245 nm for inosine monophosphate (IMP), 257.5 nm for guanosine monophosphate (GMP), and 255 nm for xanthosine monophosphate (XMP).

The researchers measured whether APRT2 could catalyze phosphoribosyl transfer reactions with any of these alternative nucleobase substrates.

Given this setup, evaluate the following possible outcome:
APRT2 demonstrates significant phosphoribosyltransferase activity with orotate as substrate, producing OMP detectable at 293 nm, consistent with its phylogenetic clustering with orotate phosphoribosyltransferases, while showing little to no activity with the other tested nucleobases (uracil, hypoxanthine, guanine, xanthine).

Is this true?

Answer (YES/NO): NO